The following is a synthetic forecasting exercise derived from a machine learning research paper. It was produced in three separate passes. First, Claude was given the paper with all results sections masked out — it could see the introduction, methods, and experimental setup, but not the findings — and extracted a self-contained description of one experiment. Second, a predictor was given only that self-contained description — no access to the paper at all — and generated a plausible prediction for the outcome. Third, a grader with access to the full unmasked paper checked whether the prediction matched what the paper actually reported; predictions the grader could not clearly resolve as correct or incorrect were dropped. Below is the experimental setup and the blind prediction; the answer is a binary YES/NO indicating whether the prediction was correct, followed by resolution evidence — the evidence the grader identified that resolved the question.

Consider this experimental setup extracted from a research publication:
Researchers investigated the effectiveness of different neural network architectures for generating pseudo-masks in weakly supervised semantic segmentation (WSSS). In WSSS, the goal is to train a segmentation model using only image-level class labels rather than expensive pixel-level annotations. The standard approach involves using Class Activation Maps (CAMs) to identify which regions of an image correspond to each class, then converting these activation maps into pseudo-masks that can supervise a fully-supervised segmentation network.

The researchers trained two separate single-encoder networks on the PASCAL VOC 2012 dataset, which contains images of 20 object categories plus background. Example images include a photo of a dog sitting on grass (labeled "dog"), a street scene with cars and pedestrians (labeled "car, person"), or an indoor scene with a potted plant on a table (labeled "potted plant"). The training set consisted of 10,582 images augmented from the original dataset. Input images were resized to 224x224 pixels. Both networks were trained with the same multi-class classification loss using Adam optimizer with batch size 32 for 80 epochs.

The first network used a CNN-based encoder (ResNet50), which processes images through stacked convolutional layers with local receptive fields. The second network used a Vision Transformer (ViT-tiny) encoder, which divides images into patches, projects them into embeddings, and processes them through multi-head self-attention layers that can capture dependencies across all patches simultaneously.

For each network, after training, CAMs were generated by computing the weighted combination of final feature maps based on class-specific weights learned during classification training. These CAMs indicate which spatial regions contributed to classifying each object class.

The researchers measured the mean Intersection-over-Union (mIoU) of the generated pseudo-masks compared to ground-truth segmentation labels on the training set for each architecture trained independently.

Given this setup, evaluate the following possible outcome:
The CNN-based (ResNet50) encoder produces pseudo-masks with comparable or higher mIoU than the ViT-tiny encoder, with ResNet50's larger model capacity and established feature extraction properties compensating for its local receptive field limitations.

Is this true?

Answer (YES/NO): YES